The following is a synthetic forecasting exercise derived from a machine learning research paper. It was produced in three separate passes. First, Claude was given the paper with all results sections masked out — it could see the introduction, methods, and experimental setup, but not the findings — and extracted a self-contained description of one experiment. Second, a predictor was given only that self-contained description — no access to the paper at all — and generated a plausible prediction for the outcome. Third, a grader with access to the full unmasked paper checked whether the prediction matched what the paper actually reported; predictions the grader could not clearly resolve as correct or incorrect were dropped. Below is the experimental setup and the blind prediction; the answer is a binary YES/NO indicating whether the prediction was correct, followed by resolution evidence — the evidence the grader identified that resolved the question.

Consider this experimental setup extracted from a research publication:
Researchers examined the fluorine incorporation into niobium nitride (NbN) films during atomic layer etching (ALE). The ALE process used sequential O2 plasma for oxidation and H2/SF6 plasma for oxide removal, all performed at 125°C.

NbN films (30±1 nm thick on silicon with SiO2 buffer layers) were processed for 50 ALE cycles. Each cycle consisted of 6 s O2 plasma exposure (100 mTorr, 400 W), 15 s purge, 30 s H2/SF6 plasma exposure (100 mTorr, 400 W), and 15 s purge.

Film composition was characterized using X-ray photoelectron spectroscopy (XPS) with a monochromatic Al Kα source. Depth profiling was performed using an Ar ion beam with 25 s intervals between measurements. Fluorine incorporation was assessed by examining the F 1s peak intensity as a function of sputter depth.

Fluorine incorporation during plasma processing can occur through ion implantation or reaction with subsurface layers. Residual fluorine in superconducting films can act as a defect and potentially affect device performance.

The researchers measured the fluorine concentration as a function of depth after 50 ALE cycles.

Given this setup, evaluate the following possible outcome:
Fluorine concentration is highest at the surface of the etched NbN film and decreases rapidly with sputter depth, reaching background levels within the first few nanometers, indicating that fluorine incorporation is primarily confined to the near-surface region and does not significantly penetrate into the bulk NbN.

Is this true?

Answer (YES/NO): YES